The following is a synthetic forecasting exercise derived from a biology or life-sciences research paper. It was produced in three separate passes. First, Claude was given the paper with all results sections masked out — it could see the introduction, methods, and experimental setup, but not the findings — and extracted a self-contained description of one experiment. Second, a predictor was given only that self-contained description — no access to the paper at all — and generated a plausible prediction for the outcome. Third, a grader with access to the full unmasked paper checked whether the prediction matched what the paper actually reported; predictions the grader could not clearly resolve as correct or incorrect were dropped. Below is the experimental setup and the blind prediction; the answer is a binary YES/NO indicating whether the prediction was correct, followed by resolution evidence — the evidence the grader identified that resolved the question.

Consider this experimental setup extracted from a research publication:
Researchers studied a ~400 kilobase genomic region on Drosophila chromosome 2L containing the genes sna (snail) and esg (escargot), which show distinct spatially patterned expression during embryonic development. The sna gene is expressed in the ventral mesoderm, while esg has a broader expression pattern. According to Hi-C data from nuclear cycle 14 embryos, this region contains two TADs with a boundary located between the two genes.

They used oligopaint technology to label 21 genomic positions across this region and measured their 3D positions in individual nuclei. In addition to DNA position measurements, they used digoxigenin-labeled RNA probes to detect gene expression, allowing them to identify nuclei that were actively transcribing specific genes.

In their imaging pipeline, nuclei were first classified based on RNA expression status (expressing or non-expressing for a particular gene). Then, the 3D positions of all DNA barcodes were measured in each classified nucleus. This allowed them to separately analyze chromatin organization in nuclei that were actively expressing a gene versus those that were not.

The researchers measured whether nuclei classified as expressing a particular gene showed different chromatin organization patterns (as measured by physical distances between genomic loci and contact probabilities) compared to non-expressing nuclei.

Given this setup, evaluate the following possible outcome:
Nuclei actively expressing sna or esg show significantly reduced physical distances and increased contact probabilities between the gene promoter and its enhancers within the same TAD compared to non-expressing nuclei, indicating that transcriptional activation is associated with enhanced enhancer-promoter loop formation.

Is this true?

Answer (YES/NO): NO